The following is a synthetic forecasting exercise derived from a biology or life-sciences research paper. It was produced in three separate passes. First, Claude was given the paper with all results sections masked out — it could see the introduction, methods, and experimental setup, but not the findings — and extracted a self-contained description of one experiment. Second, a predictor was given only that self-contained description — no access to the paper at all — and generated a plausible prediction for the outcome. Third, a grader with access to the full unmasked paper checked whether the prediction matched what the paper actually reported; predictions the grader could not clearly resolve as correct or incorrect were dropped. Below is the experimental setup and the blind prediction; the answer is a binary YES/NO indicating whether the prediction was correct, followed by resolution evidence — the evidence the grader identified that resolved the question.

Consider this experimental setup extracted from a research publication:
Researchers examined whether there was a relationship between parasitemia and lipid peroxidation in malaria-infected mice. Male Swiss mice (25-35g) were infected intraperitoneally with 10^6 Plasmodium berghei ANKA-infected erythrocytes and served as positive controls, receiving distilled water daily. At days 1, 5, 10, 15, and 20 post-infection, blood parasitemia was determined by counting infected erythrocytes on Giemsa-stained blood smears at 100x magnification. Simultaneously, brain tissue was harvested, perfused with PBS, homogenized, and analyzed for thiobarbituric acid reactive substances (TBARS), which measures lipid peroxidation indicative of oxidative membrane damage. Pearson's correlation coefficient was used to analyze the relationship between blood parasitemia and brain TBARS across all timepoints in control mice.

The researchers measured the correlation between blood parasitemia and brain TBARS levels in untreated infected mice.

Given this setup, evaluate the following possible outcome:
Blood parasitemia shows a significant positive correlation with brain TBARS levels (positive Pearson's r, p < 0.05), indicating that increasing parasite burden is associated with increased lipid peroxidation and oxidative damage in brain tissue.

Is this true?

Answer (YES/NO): NO